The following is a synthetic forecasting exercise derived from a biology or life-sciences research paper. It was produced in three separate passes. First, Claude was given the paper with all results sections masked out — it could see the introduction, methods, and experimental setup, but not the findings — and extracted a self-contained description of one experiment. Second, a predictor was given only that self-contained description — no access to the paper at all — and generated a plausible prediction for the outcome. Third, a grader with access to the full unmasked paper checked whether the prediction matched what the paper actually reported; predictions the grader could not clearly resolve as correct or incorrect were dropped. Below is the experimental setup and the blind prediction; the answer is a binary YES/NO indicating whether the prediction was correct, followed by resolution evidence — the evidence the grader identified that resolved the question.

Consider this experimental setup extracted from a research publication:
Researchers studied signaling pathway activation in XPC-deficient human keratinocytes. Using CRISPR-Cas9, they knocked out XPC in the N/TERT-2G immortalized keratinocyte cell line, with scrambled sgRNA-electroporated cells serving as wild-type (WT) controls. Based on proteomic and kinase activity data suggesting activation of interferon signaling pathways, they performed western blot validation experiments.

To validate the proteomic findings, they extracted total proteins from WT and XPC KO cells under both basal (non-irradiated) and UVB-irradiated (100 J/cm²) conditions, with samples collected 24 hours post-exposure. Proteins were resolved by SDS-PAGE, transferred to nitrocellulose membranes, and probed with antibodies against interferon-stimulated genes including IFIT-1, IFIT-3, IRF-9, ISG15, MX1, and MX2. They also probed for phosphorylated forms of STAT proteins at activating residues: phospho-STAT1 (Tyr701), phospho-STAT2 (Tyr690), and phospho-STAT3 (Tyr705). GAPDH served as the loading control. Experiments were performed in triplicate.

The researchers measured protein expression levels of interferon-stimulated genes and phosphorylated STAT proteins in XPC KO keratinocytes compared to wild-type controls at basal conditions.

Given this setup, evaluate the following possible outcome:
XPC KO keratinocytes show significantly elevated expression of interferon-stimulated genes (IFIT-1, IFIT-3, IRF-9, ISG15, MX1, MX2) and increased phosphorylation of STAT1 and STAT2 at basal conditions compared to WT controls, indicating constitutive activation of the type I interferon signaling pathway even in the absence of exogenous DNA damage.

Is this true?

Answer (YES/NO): YES